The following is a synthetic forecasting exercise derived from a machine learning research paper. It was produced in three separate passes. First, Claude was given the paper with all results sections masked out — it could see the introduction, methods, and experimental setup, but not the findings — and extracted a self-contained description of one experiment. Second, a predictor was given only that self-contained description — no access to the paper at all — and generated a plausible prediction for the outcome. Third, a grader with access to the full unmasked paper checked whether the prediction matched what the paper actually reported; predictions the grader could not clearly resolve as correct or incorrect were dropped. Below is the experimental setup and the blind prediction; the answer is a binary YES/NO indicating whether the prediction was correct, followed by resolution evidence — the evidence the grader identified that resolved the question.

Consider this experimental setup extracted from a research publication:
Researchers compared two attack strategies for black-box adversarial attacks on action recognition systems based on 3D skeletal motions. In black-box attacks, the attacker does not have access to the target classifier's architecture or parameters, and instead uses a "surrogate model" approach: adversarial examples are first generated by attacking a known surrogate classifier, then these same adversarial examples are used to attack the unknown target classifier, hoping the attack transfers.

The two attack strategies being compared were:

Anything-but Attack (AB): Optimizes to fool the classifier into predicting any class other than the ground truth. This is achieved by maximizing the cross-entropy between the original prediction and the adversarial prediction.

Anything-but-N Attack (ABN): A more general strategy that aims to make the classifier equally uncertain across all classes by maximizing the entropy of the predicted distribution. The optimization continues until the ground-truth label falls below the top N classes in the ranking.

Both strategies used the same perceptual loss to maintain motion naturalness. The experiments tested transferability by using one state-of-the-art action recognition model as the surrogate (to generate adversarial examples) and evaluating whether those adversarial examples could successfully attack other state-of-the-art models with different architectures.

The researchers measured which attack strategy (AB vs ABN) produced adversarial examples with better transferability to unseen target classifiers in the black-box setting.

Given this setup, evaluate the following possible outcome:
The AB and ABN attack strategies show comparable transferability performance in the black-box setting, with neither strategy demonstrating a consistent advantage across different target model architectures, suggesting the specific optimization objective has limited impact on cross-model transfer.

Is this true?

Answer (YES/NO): NO